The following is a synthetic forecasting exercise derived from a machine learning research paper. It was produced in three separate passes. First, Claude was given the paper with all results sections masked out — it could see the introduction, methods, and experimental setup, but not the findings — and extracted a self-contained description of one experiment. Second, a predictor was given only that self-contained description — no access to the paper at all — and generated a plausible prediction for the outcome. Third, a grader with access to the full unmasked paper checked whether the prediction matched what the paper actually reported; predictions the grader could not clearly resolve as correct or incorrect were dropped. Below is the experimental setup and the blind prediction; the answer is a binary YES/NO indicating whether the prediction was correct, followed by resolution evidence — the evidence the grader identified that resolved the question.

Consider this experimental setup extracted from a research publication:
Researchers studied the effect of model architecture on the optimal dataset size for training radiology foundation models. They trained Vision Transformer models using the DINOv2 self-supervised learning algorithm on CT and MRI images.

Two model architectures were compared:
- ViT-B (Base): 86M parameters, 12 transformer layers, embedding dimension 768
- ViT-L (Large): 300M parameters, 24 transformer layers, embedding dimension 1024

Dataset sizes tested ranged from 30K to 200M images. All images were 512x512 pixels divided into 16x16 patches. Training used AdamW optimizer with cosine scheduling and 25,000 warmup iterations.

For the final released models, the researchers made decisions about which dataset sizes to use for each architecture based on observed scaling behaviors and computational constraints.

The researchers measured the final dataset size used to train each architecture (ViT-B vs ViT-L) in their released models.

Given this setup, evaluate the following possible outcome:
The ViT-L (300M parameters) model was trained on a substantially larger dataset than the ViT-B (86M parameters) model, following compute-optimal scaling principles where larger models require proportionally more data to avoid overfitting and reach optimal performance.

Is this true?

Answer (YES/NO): YES